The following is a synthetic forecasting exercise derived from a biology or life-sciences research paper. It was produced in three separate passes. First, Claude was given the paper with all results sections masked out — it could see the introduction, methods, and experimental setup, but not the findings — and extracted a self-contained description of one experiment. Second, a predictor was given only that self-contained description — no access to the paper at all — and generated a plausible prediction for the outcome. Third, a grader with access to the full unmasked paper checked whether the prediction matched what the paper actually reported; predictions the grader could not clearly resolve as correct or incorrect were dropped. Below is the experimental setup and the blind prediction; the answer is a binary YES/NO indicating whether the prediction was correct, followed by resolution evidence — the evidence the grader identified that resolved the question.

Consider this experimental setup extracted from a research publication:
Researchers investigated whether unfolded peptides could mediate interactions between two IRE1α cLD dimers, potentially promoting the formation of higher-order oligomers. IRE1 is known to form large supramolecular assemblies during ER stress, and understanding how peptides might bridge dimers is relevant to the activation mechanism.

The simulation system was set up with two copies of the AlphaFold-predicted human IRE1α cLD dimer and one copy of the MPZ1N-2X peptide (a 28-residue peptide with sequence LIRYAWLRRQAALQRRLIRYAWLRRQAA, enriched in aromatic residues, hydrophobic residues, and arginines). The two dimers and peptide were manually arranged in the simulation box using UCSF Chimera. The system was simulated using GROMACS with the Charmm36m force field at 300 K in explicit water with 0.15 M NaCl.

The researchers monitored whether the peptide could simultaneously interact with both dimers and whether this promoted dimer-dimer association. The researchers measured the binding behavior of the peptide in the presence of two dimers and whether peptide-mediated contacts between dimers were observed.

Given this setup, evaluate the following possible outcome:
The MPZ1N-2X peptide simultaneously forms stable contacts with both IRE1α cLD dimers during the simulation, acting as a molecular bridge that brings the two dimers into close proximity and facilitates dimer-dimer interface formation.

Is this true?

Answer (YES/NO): NO